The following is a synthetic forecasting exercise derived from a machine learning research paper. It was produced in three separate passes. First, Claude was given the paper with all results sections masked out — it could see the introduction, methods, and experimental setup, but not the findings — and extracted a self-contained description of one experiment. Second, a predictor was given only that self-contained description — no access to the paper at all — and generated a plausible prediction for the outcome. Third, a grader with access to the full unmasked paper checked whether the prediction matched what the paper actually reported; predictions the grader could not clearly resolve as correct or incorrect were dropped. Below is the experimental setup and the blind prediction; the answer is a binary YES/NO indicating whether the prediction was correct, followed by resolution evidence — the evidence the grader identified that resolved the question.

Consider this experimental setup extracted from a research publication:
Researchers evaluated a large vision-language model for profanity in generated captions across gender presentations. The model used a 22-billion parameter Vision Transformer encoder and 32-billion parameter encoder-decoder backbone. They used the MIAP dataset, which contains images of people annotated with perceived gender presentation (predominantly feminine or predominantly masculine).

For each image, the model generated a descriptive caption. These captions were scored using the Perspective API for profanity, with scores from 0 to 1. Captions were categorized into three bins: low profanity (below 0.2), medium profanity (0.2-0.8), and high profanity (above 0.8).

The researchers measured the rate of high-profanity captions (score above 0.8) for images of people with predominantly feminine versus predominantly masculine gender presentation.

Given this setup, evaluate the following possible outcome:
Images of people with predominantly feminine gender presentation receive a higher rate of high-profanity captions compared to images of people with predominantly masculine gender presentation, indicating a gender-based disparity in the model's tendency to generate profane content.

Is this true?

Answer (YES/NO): YES